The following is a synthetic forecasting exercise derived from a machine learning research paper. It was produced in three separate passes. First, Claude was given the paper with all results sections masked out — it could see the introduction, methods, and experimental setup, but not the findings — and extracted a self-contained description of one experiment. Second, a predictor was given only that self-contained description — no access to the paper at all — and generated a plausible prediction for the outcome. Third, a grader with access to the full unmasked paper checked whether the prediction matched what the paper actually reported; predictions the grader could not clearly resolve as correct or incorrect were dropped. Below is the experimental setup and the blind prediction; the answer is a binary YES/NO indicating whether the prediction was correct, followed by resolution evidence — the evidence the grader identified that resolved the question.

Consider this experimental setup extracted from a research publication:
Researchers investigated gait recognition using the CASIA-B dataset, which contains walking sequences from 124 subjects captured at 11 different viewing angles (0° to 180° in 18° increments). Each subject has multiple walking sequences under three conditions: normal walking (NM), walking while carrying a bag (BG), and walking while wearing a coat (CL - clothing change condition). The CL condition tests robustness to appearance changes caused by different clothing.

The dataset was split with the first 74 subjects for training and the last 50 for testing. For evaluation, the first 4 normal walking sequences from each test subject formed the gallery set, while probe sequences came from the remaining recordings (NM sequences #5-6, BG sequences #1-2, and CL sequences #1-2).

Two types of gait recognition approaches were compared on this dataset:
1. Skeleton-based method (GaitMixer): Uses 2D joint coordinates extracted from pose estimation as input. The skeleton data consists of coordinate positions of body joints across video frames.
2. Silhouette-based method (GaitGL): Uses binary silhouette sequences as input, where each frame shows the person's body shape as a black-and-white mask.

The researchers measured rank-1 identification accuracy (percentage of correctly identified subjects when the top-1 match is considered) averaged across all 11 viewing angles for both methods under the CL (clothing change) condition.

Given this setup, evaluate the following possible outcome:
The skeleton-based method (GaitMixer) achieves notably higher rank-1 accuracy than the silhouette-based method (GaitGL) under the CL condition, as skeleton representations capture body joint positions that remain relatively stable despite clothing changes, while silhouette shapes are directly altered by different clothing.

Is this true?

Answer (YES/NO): NO